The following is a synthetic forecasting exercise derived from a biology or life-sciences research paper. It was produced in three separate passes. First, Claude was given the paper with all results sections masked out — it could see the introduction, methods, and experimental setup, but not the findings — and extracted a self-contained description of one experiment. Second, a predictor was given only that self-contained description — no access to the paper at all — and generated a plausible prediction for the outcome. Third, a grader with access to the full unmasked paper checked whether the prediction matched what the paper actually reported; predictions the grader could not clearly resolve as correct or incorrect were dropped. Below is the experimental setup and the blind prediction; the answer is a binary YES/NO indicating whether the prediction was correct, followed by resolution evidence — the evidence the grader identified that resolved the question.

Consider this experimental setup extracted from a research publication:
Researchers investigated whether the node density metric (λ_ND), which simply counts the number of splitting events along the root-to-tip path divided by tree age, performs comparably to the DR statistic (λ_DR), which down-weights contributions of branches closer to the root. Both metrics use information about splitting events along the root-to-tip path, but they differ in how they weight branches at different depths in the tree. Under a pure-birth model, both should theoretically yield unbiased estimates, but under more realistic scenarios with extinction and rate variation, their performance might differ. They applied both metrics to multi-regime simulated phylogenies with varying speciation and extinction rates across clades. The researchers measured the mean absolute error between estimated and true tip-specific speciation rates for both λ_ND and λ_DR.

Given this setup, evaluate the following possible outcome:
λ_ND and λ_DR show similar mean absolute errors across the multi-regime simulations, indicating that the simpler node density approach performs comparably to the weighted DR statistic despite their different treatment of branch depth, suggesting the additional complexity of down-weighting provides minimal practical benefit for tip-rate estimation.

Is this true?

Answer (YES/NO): NO